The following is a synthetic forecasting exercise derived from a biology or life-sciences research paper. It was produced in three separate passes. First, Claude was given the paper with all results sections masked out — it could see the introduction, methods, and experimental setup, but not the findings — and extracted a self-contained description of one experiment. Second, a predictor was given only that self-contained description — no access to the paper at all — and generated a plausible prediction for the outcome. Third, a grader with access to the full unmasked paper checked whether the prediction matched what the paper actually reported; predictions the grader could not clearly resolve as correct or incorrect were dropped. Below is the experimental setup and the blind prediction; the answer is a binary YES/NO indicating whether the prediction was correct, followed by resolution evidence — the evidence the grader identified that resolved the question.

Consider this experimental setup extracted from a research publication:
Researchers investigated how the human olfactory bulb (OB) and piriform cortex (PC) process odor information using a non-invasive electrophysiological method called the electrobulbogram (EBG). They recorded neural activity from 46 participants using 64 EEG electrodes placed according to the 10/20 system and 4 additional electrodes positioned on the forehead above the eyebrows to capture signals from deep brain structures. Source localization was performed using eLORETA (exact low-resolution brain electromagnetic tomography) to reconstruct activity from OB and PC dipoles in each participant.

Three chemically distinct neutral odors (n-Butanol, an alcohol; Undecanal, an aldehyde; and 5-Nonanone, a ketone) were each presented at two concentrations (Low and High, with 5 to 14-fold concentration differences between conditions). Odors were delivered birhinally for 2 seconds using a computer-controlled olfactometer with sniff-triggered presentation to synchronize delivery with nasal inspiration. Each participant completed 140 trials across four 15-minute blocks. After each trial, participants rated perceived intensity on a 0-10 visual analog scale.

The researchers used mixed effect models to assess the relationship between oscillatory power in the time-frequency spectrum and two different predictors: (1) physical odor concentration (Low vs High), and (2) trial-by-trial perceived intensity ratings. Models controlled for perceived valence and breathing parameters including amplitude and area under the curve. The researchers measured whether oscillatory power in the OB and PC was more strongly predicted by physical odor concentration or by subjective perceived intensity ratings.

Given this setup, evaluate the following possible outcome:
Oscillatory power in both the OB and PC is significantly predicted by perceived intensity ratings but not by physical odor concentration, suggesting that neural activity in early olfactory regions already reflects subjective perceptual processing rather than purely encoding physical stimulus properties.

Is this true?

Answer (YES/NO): YES